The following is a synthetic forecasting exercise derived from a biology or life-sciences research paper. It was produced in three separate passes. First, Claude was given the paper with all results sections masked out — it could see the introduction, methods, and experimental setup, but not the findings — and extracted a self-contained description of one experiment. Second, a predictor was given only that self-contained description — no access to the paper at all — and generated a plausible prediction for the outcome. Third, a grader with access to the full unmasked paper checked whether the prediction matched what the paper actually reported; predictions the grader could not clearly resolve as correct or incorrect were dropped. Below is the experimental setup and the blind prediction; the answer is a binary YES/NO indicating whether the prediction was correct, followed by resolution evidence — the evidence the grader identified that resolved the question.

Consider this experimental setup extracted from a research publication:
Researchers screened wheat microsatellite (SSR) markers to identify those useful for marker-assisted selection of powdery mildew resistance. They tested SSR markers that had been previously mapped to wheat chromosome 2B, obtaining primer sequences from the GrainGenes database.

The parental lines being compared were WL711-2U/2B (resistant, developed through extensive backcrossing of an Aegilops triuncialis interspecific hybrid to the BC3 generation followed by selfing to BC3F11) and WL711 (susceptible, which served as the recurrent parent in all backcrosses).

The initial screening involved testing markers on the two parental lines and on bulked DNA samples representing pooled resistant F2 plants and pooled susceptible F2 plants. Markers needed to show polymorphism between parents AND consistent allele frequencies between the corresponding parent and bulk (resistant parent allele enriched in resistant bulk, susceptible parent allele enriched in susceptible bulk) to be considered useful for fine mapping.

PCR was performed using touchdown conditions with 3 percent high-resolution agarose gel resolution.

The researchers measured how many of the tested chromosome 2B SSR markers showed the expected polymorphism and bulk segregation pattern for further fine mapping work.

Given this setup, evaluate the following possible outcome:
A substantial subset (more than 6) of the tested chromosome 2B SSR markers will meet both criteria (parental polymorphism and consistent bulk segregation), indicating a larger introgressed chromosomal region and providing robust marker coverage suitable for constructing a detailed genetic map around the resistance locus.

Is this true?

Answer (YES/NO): NO